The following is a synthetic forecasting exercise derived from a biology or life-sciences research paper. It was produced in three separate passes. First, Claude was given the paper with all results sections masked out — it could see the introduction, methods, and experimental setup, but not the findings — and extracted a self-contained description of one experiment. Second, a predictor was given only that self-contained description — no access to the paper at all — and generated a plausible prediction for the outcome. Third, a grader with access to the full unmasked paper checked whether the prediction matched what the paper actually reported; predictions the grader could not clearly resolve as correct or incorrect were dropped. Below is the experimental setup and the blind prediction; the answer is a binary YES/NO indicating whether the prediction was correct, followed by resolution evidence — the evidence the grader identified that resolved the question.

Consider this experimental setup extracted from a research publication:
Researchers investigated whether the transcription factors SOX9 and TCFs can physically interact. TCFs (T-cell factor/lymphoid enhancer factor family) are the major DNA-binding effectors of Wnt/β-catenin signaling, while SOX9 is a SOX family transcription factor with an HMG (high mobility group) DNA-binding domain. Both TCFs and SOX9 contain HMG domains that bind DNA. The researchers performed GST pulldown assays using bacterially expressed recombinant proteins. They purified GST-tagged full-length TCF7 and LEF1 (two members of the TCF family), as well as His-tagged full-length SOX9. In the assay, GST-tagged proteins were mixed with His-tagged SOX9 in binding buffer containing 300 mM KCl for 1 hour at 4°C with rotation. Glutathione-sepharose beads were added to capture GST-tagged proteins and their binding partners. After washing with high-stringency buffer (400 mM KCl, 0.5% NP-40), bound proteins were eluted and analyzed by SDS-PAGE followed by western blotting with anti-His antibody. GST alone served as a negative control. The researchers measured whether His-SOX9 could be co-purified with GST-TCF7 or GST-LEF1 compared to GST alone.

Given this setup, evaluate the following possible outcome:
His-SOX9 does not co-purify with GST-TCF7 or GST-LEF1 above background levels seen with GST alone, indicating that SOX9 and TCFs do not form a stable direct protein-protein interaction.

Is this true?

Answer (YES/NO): NO